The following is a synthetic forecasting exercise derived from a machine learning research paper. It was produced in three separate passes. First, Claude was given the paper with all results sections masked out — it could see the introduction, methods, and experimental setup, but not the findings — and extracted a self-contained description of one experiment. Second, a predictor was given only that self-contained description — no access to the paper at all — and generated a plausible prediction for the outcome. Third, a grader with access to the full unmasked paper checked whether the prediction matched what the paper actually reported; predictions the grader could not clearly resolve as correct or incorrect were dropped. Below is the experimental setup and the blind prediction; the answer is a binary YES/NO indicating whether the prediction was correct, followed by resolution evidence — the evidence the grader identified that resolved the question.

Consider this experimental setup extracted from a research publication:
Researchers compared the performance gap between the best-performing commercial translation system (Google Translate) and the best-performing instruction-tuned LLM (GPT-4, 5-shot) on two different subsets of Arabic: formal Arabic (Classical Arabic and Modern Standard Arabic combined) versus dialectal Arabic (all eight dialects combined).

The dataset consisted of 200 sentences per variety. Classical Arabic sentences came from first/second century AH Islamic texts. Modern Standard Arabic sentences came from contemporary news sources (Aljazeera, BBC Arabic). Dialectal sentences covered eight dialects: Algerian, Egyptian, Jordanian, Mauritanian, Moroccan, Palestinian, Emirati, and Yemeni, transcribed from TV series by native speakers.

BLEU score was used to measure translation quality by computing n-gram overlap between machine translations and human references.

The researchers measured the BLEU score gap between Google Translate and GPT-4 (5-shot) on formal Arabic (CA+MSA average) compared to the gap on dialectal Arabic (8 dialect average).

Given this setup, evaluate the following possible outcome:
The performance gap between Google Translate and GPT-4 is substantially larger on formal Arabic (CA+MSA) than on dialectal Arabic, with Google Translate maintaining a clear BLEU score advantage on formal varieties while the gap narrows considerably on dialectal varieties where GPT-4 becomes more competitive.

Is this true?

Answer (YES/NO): NO